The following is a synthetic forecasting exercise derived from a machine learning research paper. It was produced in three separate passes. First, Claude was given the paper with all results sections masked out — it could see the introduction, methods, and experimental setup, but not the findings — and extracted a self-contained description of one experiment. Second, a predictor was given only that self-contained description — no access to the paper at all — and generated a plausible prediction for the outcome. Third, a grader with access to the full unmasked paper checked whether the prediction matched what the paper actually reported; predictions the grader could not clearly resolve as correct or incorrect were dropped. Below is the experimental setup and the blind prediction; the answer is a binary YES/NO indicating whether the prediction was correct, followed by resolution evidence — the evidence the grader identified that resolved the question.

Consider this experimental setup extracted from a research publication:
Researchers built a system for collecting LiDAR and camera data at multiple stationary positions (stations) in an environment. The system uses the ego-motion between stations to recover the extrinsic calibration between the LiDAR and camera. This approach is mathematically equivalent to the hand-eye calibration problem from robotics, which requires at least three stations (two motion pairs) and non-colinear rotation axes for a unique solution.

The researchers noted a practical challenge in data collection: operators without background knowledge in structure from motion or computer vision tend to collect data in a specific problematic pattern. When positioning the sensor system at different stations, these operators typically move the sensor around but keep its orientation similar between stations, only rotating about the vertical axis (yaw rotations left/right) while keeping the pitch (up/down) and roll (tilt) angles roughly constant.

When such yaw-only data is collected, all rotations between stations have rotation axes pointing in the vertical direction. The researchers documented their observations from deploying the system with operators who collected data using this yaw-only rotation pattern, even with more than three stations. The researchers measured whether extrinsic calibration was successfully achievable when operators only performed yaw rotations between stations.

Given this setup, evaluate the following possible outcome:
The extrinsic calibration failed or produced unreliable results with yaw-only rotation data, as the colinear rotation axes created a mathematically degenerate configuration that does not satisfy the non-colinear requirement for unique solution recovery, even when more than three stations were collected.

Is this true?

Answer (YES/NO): YES